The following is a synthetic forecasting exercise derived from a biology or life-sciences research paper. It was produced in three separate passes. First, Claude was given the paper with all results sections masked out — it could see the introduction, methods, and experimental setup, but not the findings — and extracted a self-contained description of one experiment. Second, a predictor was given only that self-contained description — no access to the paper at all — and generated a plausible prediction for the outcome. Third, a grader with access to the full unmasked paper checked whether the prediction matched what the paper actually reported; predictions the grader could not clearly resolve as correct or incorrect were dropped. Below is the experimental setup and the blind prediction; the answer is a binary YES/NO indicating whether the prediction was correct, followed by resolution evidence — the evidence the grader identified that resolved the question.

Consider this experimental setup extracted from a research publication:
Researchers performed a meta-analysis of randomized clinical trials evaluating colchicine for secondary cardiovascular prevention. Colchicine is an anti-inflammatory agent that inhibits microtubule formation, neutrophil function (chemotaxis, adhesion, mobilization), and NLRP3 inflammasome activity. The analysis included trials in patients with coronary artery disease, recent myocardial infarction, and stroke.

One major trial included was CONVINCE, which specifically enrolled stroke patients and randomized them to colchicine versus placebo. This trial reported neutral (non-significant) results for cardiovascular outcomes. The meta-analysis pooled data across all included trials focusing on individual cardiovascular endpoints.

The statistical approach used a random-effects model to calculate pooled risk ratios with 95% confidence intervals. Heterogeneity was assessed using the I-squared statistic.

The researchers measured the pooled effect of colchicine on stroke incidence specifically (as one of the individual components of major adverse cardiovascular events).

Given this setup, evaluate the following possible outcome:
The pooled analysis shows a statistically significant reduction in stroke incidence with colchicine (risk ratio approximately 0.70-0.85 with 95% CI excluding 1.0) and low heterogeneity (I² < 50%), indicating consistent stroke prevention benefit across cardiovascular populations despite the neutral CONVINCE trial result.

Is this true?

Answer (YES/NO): NO